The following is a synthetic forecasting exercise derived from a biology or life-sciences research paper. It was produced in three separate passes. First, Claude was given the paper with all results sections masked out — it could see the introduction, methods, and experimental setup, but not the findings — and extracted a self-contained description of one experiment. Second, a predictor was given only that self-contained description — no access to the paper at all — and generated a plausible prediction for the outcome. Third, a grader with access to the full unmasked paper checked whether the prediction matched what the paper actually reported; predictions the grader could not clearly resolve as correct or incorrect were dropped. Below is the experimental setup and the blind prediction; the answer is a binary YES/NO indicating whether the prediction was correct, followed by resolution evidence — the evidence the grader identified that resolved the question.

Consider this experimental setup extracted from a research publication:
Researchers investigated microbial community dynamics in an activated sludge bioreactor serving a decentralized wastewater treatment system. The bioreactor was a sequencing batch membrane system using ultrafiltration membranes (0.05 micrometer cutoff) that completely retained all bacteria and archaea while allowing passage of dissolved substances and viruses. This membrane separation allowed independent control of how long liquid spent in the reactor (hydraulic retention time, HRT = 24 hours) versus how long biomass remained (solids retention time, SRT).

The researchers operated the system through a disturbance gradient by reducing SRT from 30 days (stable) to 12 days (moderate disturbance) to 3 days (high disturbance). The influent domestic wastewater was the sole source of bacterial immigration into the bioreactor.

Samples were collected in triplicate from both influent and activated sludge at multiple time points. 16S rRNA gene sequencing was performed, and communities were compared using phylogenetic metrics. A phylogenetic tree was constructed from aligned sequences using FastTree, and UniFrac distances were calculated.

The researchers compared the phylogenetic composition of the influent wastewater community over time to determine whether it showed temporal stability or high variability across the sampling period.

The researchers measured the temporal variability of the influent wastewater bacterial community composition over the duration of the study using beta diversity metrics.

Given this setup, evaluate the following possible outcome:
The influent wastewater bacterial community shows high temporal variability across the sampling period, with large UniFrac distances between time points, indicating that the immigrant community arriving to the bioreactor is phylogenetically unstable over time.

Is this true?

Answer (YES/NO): NO